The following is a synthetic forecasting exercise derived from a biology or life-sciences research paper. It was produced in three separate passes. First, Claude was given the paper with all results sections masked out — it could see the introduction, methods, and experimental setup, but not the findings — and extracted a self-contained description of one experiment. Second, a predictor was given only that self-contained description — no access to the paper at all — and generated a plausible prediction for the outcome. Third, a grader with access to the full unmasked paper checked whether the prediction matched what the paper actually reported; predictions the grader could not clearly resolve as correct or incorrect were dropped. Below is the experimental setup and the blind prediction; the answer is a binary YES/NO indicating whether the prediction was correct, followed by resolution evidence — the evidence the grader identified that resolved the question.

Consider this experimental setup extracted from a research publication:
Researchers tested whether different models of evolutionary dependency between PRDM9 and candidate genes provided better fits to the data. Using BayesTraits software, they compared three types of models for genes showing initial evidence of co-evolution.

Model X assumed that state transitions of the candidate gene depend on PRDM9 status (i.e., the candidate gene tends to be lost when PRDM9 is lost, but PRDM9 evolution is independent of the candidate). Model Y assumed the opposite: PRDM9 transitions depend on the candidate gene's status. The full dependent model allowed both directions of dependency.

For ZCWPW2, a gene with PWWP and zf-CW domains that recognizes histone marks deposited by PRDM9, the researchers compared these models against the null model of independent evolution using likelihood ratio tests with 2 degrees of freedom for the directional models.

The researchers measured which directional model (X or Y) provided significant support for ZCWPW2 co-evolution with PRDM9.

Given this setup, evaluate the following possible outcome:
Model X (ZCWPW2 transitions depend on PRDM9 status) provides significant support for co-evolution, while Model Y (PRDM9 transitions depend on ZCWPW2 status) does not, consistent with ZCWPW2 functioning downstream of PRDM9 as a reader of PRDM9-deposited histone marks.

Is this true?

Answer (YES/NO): NO